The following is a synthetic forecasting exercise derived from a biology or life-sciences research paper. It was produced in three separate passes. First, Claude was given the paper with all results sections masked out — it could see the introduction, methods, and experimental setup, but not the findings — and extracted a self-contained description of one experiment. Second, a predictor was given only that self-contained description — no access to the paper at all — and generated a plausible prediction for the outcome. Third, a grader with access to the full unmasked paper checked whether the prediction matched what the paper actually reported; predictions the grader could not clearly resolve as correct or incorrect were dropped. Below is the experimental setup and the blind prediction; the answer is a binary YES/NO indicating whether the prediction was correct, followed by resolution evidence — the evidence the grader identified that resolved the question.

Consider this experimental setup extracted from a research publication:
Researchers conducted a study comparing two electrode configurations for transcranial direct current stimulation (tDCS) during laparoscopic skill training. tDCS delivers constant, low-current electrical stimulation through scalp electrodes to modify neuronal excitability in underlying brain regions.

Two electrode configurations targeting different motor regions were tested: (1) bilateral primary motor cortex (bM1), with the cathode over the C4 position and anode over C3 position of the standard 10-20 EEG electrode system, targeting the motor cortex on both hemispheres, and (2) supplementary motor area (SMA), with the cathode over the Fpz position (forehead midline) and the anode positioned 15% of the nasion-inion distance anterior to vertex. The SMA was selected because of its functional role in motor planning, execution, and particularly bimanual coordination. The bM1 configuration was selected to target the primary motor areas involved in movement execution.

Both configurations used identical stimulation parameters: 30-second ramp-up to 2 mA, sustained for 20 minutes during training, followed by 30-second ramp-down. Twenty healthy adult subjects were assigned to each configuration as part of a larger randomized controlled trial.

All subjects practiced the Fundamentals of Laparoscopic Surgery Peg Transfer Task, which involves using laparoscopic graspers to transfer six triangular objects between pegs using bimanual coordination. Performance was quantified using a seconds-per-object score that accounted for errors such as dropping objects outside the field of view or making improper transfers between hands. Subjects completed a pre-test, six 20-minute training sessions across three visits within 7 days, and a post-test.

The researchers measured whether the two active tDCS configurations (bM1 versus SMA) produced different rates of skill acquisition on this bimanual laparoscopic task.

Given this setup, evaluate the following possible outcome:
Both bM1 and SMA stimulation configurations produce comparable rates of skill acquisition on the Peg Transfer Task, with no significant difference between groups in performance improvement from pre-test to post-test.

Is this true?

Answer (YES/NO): YES